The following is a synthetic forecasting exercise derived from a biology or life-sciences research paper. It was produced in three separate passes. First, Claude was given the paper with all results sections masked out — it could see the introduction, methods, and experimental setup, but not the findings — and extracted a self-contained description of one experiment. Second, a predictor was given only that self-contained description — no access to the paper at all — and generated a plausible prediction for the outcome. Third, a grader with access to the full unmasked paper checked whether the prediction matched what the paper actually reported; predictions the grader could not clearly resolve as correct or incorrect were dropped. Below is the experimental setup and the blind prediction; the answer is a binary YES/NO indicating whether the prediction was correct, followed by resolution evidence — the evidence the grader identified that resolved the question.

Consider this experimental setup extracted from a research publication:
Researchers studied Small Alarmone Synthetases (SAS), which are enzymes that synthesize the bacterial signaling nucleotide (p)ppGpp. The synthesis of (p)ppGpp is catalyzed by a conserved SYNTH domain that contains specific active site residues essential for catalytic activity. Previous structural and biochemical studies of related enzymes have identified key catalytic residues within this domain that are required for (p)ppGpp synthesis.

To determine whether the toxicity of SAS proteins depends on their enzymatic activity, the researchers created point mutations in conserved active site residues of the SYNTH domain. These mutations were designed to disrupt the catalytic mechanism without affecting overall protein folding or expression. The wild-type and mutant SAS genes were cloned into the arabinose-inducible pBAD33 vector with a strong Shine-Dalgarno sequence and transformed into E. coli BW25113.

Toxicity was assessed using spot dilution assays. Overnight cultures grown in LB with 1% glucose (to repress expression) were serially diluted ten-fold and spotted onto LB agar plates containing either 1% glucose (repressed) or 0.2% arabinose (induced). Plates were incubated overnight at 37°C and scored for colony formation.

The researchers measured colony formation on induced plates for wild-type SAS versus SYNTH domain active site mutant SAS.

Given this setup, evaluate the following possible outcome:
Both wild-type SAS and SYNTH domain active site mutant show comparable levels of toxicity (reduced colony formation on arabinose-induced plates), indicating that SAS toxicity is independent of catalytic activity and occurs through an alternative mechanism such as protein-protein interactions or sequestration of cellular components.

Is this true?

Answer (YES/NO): NO